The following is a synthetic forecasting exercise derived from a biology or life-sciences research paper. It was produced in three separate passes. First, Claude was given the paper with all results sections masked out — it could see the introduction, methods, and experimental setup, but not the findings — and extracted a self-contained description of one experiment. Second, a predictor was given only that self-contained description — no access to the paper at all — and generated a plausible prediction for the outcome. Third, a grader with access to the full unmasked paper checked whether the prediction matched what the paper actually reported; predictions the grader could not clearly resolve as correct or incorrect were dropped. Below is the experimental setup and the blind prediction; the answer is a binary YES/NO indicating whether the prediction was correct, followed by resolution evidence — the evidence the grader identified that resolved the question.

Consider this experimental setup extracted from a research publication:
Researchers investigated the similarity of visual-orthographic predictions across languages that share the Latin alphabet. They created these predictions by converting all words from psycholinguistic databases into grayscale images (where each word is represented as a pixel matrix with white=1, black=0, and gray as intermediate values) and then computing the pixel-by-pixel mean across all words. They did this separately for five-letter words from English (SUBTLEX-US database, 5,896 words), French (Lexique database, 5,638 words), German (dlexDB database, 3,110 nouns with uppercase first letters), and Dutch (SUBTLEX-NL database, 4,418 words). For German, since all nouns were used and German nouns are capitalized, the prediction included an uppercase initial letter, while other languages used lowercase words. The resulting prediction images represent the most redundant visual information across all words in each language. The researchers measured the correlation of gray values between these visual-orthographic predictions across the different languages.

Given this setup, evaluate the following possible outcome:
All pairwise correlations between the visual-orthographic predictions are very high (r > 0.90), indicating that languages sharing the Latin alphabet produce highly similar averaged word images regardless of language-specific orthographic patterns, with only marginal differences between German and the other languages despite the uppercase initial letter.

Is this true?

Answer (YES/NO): YES